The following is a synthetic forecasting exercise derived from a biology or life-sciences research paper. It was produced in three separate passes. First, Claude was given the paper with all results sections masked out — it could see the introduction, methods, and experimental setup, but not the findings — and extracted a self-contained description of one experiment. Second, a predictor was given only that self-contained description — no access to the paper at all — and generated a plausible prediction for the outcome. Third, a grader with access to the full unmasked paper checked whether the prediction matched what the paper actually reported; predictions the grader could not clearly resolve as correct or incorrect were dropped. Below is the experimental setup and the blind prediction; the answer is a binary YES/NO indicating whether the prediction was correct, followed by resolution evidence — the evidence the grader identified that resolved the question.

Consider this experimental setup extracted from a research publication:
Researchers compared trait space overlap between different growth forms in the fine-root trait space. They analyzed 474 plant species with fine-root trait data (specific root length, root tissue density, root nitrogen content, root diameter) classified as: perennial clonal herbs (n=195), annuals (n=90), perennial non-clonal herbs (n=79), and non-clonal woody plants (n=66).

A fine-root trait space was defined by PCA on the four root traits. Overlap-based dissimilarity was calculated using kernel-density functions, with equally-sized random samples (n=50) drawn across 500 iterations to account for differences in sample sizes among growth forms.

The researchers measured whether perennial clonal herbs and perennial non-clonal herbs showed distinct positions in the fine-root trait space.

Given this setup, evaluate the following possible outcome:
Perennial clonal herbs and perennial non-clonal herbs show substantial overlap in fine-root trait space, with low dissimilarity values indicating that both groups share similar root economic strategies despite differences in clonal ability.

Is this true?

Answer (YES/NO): YES